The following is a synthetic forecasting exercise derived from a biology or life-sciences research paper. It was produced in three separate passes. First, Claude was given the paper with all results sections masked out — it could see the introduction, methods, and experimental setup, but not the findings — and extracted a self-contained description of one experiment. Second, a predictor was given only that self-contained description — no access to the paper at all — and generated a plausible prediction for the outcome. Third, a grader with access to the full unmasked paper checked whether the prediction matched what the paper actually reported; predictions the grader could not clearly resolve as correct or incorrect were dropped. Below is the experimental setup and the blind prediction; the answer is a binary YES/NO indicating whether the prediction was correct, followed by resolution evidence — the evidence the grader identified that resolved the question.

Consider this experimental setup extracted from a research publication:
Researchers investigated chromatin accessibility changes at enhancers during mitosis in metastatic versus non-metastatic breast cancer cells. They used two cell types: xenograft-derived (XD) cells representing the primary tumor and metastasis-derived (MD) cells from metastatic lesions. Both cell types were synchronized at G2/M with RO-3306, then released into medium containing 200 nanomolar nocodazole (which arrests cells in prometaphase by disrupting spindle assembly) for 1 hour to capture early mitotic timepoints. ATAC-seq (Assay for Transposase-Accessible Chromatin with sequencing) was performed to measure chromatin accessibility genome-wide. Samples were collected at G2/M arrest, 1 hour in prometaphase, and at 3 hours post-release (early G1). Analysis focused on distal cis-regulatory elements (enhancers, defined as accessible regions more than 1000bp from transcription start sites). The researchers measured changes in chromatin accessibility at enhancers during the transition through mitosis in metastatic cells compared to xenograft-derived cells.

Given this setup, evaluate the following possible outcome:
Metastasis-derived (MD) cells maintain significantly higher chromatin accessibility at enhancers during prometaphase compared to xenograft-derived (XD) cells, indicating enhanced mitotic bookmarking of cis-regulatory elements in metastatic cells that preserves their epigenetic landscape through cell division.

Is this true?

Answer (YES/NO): NO